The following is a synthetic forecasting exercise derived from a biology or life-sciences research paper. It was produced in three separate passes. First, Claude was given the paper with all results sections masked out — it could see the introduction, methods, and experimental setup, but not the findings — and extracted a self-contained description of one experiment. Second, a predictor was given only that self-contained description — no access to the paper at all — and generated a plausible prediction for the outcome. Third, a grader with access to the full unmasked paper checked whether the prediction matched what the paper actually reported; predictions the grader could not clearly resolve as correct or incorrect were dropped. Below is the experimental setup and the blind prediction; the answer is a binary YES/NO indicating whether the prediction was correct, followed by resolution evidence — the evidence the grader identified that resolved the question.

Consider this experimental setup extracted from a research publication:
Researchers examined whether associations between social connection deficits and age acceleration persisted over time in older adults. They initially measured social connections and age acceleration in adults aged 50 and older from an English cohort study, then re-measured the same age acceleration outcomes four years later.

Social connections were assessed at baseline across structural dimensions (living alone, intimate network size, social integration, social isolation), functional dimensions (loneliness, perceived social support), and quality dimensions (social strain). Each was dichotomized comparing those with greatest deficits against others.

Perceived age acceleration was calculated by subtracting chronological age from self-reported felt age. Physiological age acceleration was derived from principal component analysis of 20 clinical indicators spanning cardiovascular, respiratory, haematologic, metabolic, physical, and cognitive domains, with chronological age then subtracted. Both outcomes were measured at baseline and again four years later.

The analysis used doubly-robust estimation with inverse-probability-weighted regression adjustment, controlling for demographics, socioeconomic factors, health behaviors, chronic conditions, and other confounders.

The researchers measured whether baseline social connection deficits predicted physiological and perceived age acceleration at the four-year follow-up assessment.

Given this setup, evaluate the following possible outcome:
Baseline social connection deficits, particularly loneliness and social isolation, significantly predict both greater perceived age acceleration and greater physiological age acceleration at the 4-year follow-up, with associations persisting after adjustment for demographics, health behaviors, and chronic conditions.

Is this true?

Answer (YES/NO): NO